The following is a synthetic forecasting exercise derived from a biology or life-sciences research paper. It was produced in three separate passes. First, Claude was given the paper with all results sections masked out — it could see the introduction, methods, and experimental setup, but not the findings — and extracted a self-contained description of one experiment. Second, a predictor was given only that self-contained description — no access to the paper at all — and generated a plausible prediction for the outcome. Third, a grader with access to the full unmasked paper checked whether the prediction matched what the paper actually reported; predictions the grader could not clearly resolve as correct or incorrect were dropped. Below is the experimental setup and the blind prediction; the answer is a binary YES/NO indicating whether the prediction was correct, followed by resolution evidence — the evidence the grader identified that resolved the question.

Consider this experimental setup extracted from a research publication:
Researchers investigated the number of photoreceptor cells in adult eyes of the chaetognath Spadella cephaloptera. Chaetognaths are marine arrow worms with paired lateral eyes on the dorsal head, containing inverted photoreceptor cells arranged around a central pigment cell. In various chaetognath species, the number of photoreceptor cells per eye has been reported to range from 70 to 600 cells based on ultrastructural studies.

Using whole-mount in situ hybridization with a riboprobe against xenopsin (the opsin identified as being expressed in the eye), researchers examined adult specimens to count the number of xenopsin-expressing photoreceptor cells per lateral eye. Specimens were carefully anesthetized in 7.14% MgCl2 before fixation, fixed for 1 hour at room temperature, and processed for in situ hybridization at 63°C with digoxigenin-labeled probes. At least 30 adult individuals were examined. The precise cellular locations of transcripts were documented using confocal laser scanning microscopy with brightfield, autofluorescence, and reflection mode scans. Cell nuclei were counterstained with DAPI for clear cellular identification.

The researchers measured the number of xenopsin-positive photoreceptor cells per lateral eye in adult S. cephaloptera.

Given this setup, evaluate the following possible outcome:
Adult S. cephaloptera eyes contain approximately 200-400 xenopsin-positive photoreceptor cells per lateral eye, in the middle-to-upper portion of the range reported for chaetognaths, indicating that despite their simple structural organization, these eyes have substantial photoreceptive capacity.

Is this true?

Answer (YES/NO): NO